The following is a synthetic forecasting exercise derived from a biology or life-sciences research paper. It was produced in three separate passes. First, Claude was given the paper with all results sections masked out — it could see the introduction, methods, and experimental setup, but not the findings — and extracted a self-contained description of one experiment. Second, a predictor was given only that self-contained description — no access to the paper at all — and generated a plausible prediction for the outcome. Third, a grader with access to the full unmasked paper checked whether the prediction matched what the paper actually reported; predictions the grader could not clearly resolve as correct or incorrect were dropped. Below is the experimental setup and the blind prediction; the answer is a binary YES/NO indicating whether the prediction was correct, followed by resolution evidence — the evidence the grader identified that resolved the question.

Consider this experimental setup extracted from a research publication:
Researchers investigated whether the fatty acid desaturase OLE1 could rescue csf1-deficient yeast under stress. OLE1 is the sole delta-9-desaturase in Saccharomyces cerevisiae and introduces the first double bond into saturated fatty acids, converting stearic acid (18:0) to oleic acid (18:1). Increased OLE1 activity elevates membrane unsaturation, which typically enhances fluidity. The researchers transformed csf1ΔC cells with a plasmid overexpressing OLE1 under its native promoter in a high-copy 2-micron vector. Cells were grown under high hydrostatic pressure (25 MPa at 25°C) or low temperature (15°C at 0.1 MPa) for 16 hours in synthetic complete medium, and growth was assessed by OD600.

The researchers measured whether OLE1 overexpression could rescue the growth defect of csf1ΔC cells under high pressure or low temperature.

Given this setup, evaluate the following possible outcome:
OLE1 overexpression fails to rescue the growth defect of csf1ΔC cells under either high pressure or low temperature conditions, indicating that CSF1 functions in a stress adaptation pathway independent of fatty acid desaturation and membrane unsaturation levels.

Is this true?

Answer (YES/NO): NO